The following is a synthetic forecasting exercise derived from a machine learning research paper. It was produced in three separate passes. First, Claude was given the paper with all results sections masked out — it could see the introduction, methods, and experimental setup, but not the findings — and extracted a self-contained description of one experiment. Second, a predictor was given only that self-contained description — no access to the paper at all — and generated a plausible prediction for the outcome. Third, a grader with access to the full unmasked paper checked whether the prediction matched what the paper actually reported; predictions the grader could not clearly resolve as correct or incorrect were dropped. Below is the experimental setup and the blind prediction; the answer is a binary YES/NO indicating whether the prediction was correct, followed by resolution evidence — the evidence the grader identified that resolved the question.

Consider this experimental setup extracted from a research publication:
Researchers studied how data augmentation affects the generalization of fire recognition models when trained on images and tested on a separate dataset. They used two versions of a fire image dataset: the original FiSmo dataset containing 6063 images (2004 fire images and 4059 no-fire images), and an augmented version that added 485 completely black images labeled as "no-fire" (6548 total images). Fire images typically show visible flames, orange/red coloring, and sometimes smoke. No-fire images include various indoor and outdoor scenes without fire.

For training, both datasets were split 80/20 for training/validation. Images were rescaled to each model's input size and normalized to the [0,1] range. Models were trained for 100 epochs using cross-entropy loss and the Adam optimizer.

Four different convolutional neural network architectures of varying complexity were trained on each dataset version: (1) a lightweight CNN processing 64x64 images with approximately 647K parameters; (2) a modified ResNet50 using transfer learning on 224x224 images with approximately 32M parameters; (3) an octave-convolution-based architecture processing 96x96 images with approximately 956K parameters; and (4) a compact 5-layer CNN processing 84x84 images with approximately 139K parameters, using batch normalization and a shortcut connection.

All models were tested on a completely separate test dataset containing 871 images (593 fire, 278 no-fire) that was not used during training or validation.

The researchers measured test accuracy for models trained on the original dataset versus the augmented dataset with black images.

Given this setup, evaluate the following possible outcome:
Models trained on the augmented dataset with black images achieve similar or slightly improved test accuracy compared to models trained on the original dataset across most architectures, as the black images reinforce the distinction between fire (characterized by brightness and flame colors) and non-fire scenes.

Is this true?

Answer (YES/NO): YES